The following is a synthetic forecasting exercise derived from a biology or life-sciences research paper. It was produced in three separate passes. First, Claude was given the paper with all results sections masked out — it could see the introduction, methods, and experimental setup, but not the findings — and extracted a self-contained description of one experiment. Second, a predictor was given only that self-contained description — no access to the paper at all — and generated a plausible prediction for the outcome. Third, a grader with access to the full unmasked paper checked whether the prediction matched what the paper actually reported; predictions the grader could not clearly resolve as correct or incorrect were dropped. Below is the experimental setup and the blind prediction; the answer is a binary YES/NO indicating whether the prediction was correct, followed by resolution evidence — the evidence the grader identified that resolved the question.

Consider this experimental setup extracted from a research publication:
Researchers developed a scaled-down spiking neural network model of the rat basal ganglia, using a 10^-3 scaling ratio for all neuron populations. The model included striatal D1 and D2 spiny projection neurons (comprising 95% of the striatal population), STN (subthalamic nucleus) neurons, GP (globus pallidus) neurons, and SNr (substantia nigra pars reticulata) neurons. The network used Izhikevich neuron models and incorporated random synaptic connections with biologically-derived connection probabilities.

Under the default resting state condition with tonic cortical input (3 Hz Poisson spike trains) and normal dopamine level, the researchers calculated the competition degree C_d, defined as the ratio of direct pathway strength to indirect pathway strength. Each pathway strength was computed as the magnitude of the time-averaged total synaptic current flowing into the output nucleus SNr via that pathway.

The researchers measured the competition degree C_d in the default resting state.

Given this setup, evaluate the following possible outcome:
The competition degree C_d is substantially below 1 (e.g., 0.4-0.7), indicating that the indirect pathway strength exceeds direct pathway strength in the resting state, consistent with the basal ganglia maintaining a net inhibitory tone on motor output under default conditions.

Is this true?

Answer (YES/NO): NO